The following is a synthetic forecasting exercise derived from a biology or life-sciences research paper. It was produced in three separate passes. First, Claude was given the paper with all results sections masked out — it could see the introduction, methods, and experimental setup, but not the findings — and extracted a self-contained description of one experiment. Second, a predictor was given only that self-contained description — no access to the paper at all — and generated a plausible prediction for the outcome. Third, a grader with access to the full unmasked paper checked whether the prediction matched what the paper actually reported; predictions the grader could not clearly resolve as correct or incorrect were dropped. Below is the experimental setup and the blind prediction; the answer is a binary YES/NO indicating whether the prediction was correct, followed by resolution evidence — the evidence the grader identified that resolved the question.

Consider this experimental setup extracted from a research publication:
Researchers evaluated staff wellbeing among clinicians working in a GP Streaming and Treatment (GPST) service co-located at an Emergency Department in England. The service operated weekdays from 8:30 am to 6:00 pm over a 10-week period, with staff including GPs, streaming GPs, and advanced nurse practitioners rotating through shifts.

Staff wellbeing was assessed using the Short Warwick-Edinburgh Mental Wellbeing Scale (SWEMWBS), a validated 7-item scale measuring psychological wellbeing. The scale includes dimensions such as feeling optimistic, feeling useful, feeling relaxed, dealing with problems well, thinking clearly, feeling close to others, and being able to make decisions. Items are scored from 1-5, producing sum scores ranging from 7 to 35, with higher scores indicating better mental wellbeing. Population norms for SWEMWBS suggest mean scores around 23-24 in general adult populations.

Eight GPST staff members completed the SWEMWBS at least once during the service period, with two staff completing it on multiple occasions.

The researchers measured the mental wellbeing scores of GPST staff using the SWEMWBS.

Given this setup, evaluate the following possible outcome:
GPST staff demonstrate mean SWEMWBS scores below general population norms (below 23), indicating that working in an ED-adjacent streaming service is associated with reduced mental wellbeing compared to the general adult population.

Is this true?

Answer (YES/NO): NO